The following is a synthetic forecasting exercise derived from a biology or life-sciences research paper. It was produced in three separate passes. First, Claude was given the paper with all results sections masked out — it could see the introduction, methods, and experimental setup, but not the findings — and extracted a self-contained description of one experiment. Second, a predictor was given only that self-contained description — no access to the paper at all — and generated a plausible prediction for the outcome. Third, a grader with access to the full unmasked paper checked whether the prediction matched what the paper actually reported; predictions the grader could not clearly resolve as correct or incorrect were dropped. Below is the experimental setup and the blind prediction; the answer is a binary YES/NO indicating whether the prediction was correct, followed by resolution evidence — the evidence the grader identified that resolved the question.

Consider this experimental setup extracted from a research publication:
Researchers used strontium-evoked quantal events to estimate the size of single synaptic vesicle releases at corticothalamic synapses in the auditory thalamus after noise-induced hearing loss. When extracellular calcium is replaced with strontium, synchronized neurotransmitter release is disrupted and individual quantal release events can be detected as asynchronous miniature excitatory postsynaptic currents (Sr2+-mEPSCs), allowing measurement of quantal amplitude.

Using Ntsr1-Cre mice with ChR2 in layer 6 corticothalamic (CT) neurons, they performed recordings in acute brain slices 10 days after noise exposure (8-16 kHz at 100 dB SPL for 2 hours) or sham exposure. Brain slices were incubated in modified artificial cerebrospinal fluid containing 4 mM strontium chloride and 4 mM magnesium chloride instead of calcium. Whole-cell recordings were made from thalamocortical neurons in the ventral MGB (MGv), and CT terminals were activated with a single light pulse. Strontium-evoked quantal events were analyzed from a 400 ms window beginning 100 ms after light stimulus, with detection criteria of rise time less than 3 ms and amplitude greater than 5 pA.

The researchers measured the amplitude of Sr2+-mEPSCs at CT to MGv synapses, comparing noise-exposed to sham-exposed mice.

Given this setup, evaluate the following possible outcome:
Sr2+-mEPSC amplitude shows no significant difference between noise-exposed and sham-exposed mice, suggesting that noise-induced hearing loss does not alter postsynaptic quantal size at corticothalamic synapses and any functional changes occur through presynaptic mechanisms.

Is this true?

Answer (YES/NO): YES